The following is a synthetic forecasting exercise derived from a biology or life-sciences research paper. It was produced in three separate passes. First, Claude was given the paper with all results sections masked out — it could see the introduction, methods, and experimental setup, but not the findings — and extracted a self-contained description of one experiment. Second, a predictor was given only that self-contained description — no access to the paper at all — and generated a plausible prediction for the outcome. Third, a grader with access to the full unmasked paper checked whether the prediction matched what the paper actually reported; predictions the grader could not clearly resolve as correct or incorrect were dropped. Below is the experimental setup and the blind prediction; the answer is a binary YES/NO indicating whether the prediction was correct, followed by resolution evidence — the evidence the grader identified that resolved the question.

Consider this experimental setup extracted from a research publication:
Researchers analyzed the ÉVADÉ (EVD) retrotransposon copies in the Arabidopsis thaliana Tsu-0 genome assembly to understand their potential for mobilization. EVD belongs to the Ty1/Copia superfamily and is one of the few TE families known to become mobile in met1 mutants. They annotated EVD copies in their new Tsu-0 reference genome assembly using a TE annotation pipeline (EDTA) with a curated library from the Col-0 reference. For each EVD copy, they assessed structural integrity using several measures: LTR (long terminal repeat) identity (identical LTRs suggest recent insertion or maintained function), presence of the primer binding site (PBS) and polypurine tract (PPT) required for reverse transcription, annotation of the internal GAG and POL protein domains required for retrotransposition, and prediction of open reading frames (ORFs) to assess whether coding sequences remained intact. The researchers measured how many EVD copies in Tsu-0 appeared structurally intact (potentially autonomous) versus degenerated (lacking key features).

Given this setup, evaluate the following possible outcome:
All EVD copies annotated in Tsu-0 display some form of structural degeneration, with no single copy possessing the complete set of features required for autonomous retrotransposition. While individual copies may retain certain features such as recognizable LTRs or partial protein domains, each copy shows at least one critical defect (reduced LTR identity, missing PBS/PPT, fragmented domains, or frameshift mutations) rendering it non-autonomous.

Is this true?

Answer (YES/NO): NO